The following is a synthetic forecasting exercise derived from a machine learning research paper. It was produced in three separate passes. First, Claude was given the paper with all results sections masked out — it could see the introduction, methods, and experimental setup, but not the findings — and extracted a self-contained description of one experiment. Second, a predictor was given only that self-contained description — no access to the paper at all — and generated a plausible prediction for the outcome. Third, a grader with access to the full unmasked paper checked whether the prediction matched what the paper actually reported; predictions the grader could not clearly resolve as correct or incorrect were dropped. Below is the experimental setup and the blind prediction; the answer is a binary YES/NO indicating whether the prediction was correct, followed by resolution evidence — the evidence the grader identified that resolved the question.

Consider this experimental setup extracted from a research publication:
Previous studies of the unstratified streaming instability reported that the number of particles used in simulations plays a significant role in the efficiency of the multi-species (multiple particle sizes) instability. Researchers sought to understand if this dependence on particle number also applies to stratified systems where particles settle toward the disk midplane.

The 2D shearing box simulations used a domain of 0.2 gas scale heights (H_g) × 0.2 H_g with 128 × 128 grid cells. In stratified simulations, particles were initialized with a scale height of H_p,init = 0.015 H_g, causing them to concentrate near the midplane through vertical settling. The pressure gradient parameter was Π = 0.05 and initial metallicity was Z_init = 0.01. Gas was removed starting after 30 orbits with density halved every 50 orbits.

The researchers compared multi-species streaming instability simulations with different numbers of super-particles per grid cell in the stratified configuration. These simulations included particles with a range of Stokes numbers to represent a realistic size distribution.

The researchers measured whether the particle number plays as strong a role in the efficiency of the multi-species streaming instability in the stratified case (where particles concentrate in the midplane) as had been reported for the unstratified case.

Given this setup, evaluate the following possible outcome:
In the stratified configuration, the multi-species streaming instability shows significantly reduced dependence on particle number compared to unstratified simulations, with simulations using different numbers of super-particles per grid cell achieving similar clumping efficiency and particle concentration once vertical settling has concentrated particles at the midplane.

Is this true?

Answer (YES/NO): YES